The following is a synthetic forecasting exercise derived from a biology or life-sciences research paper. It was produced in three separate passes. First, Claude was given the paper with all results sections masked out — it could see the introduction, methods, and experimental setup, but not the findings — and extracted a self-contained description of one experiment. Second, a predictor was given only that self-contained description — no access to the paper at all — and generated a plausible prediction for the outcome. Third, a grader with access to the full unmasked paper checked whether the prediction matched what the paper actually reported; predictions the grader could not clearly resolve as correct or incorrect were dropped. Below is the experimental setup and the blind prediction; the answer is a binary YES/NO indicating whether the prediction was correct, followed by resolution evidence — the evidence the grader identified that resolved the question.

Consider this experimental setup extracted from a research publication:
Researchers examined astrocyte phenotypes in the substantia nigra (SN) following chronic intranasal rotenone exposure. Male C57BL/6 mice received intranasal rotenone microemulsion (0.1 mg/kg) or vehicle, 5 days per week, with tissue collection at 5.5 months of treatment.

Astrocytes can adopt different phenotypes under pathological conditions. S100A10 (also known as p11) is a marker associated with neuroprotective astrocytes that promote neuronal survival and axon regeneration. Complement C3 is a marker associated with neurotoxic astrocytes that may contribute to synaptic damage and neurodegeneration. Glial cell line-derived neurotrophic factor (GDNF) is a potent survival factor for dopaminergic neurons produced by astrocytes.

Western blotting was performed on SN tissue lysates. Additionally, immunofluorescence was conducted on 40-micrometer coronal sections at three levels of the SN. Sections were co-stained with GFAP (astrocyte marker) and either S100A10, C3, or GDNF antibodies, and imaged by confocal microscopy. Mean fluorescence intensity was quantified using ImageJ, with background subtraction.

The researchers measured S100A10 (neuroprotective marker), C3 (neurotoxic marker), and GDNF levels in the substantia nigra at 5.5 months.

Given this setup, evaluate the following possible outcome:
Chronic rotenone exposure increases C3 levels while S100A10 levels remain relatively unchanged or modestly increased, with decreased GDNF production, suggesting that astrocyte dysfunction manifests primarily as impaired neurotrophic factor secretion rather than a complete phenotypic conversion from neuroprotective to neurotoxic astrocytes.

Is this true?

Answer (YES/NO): YES